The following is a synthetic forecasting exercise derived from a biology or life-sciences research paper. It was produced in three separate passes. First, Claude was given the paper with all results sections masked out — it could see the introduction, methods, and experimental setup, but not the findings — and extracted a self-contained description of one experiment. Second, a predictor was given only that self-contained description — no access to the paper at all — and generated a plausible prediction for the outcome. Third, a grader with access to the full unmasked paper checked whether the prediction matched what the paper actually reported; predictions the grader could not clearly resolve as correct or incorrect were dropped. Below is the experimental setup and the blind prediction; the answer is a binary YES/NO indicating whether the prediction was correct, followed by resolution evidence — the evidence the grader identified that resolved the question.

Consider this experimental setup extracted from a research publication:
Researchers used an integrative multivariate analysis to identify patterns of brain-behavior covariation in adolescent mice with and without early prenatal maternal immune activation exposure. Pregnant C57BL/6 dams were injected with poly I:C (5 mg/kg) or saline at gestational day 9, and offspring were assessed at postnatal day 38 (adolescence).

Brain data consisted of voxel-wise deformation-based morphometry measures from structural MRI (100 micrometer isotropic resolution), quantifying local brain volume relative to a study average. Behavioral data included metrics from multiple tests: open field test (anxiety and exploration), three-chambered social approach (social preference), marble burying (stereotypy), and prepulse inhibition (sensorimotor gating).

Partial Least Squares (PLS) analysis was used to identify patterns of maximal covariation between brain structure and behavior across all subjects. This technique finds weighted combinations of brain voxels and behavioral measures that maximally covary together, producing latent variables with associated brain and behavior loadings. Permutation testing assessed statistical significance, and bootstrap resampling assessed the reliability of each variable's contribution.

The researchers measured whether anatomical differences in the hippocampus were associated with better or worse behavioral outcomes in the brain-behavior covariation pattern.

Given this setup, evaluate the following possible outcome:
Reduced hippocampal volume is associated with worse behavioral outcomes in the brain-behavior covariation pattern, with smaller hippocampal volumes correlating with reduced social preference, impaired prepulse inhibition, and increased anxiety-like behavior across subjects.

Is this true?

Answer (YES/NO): YES